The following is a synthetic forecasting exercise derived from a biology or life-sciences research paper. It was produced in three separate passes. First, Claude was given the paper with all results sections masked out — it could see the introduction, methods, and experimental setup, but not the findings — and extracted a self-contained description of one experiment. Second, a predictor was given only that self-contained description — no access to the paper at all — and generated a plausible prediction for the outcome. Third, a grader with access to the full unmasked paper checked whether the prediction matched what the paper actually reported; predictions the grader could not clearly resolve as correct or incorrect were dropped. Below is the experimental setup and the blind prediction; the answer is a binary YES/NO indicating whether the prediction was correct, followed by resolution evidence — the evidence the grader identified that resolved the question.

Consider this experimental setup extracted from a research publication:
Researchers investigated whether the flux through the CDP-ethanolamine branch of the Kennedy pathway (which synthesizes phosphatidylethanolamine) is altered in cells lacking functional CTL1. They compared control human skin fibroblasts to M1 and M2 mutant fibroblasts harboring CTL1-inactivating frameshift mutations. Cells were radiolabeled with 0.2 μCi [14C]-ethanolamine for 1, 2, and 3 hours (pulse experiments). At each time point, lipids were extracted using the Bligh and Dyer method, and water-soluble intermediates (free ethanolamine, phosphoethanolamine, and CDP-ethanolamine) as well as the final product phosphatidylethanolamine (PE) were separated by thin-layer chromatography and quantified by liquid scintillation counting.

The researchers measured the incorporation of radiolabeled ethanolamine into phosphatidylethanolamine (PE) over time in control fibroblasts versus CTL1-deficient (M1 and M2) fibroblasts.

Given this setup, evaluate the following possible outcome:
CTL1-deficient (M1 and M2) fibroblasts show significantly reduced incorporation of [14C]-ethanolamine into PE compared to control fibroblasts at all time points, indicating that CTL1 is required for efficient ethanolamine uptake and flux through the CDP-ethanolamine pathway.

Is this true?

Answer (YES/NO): YES